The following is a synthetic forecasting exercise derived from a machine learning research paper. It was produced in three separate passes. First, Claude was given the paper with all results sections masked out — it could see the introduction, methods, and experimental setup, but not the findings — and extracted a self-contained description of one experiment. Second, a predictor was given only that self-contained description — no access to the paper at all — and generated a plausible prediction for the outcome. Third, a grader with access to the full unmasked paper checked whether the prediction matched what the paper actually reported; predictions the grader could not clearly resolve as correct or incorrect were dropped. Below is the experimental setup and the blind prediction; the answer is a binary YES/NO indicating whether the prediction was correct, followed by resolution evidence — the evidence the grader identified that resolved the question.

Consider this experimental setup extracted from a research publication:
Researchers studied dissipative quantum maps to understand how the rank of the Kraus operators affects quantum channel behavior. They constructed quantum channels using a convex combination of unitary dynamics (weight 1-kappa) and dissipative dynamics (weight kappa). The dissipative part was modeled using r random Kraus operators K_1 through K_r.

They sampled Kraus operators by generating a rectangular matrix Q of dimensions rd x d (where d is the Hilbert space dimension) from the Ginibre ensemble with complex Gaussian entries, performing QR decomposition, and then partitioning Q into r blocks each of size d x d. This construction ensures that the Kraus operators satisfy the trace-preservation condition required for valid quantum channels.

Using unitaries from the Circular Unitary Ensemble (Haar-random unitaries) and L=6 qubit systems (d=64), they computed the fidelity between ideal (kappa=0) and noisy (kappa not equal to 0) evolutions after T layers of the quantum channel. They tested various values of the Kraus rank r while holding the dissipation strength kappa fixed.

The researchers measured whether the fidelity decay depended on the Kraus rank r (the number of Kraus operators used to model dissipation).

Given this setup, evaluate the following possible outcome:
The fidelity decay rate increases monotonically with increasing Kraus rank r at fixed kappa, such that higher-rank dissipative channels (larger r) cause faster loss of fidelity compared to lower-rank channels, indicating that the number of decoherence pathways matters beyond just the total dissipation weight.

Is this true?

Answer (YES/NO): NO